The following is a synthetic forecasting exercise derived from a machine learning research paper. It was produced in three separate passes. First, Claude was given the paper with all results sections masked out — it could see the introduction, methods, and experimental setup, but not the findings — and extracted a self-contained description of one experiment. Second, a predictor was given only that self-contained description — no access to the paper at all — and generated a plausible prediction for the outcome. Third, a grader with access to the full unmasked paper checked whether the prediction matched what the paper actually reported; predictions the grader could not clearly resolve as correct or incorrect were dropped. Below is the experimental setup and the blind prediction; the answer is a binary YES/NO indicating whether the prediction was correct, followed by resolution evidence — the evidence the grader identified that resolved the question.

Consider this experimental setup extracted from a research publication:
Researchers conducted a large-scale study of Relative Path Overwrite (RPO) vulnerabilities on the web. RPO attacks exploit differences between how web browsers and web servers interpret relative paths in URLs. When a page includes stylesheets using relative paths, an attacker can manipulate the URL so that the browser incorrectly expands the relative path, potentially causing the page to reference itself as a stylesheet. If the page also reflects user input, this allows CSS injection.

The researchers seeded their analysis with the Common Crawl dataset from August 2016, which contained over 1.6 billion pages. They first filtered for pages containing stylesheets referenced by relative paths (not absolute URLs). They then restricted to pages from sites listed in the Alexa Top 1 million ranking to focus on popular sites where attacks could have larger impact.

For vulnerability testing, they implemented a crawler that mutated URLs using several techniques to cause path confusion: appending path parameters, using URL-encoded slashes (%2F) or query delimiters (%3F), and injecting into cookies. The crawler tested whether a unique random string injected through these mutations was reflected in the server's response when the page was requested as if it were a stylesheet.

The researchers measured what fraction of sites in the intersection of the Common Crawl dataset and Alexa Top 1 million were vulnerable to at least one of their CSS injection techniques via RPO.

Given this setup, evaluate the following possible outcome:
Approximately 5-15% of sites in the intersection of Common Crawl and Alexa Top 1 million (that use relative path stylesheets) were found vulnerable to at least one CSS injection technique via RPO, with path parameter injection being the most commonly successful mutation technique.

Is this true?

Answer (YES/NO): YES